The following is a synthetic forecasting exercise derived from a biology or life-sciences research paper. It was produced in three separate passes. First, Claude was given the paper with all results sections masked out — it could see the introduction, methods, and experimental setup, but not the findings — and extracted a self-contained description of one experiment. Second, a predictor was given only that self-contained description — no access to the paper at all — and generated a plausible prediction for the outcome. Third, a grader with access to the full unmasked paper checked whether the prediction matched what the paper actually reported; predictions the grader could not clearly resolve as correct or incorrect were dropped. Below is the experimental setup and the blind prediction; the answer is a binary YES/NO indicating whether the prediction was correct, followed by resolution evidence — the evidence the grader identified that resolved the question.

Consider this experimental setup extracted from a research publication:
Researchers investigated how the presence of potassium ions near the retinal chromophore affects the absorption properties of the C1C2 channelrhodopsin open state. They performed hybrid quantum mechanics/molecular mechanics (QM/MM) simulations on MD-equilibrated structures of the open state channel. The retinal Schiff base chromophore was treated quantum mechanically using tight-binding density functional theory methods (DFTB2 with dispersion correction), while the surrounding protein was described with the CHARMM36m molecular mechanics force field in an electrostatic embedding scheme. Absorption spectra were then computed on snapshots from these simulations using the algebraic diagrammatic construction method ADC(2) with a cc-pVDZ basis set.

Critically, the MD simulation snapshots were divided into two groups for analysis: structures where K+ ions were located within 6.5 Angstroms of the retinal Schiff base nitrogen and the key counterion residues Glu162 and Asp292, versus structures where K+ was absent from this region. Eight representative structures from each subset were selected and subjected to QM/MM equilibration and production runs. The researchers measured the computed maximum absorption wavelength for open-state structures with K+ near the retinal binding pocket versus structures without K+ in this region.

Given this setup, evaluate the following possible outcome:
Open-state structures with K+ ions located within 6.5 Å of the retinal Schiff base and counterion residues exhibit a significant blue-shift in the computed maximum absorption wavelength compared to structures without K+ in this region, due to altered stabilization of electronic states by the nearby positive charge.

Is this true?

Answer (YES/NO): NO